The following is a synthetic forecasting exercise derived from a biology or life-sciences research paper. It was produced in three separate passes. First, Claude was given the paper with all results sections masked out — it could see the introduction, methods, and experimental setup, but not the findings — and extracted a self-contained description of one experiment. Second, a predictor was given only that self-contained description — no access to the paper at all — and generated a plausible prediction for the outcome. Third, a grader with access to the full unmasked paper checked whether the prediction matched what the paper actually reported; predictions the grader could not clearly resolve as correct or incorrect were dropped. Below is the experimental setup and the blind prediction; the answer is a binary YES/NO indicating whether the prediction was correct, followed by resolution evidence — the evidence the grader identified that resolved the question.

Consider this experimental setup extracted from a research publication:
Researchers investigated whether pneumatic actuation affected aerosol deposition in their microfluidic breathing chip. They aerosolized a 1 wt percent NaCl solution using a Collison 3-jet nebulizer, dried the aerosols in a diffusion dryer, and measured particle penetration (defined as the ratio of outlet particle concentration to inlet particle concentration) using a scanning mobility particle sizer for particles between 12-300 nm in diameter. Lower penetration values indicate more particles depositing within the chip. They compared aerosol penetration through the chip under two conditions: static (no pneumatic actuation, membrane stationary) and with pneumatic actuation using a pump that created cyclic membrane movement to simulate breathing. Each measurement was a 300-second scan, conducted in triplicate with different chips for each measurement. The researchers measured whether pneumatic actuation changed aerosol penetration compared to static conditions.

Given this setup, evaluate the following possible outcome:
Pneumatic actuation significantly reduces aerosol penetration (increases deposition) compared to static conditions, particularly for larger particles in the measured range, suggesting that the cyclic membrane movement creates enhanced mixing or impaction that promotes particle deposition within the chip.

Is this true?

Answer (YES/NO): NO